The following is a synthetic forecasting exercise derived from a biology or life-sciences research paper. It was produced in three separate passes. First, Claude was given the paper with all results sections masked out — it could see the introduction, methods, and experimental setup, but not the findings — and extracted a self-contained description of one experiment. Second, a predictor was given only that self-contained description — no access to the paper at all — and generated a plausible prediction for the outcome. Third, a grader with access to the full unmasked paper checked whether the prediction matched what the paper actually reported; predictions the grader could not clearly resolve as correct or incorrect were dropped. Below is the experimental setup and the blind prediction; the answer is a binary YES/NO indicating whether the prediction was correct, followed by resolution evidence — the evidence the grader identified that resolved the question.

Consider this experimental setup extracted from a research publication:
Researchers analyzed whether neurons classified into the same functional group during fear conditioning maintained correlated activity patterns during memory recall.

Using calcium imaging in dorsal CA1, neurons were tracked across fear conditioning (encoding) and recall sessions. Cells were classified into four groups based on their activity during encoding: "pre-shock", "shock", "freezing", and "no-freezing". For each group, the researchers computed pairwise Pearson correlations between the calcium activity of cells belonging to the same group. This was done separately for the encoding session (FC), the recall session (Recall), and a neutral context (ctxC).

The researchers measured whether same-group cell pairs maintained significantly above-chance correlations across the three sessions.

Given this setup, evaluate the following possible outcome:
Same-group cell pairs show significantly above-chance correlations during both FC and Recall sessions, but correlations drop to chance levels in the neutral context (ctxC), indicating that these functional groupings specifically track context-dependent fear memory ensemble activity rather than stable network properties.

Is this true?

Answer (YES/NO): NO